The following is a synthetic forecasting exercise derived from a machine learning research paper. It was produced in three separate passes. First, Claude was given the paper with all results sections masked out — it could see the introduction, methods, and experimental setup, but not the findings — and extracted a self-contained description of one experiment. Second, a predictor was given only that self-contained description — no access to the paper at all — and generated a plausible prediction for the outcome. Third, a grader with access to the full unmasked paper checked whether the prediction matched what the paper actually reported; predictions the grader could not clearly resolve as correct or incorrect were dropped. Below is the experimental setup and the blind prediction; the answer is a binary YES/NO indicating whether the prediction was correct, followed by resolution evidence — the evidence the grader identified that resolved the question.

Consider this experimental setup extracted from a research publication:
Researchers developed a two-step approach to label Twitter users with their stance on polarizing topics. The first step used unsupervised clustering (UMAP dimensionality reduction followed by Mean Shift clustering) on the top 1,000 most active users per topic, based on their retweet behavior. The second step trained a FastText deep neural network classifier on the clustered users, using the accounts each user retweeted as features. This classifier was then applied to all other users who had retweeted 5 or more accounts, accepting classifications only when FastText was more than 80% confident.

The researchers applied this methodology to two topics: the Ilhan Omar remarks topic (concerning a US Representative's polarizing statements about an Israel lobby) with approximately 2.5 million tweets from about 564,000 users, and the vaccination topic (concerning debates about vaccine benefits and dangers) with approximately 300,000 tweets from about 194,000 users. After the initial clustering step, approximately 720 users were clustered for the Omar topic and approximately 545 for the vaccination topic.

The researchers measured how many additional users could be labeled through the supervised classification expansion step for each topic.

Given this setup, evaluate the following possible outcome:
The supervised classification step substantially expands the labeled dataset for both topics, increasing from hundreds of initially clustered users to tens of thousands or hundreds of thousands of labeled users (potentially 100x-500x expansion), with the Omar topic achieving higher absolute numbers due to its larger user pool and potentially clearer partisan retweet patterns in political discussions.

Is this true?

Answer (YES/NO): NO